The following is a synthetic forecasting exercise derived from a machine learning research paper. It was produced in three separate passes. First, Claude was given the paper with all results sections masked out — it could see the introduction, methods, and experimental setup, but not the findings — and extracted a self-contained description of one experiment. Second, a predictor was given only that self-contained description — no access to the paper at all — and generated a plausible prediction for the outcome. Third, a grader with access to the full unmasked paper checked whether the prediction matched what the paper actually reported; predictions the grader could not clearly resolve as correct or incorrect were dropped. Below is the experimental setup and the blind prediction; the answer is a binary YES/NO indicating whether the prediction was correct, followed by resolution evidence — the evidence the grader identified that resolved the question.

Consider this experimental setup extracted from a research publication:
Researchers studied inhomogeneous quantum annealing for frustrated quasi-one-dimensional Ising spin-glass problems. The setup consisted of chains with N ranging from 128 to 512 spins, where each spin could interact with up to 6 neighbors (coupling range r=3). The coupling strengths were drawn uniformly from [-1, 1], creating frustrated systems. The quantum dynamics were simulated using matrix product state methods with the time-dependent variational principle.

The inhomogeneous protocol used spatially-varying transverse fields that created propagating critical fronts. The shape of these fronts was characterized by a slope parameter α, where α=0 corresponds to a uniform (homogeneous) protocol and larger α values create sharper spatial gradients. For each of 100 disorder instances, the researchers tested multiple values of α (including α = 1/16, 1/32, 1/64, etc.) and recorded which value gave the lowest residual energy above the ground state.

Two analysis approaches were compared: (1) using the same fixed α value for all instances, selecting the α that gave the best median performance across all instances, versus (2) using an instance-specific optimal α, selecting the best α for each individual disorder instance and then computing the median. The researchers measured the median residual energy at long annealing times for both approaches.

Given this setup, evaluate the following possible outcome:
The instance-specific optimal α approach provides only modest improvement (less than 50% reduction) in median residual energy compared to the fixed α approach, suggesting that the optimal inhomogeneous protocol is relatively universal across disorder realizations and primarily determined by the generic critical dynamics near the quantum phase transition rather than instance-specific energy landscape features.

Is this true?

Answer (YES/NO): NO